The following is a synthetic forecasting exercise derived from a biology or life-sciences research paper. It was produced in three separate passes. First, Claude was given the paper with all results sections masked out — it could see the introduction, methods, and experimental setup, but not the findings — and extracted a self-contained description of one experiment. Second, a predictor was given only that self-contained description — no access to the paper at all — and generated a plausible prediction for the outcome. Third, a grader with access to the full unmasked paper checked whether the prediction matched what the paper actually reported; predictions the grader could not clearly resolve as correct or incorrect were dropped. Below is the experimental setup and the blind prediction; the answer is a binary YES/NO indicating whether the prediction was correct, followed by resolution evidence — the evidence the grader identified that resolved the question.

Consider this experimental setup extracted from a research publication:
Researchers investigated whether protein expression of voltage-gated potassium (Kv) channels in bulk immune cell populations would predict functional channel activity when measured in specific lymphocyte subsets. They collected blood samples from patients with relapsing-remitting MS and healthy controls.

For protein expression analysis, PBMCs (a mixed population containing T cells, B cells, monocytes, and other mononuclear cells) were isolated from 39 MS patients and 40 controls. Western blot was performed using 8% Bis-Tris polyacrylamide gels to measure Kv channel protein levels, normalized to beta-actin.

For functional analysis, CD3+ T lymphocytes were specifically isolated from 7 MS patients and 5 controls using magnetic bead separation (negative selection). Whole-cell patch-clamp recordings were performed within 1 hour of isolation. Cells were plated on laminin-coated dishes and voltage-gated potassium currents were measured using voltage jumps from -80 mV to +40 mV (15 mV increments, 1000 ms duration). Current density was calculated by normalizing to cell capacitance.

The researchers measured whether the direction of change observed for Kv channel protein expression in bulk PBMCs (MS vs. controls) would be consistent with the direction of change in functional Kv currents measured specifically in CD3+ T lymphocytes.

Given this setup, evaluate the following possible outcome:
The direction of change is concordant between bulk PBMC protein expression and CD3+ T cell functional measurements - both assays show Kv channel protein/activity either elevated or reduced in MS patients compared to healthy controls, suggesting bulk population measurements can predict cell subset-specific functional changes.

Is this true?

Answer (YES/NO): NO